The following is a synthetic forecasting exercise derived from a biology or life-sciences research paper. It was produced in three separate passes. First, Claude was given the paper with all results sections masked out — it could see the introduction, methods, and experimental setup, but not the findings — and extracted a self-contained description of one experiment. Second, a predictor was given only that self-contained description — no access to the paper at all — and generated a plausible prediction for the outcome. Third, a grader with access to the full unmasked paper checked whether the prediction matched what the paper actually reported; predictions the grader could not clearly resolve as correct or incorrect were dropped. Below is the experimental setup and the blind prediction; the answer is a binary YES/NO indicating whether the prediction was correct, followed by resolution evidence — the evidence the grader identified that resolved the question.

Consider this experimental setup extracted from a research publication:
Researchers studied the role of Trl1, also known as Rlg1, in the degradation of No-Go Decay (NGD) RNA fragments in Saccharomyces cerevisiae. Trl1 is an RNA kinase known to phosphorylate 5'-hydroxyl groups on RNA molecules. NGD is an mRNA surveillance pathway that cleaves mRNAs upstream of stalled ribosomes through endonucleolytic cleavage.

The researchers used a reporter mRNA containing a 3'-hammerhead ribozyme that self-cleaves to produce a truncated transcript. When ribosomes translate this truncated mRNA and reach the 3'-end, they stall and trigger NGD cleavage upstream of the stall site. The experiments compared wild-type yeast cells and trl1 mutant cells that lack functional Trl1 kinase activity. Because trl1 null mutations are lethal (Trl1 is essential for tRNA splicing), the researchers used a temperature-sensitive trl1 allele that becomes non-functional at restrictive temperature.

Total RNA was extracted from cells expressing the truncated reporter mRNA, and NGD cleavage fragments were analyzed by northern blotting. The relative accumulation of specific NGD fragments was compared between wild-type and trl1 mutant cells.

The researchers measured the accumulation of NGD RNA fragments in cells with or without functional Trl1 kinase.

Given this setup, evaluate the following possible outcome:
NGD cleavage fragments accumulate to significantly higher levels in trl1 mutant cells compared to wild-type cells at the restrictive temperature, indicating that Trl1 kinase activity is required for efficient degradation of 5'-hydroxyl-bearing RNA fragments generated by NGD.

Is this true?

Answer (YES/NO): YES